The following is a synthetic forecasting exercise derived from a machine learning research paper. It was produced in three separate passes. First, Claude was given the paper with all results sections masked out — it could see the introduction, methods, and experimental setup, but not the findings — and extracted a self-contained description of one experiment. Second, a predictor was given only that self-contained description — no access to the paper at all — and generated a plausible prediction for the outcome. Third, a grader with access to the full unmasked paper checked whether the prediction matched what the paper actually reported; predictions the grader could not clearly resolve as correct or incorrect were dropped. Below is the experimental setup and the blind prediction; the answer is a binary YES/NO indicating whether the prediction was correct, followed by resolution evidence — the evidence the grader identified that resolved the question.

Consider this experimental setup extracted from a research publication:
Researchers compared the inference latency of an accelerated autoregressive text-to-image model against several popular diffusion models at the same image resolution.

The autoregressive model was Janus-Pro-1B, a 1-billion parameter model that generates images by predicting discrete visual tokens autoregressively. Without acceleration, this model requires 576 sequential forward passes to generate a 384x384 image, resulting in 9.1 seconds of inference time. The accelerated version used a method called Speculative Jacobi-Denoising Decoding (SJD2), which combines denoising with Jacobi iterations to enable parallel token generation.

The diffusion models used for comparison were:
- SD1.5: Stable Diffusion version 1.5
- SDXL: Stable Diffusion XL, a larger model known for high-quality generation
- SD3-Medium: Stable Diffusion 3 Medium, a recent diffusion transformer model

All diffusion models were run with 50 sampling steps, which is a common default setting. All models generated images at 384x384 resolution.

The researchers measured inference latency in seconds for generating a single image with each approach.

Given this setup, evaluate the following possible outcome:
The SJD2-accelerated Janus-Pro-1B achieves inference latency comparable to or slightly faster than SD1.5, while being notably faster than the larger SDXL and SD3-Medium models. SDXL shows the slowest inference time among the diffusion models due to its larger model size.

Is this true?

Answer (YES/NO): NO